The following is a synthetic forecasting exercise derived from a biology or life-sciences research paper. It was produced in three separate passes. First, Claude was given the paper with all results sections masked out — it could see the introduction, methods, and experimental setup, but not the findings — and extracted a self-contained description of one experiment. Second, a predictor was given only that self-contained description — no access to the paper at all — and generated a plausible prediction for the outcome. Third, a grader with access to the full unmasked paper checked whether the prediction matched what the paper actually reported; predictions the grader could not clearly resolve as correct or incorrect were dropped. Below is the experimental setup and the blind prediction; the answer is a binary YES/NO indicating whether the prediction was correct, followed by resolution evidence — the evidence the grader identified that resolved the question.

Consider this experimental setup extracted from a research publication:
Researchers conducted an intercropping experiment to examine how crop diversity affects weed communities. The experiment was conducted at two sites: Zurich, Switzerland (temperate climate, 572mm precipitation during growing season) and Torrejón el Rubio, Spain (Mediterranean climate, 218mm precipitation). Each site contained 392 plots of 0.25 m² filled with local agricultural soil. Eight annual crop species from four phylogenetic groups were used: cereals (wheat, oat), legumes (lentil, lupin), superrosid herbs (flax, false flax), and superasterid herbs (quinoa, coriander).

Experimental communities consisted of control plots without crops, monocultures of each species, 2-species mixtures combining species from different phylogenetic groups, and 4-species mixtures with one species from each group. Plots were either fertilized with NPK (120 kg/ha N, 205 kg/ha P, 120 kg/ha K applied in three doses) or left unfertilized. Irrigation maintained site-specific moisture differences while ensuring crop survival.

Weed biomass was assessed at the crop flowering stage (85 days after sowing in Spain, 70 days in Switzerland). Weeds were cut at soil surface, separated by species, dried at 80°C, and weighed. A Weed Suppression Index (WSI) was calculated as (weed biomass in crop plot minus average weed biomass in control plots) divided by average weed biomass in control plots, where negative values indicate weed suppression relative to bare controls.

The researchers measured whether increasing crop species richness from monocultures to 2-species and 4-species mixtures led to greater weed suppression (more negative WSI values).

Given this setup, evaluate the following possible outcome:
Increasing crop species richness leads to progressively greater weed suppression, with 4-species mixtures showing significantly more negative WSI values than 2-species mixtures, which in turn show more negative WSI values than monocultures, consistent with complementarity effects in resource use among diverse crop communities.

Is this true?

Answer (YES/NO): NO